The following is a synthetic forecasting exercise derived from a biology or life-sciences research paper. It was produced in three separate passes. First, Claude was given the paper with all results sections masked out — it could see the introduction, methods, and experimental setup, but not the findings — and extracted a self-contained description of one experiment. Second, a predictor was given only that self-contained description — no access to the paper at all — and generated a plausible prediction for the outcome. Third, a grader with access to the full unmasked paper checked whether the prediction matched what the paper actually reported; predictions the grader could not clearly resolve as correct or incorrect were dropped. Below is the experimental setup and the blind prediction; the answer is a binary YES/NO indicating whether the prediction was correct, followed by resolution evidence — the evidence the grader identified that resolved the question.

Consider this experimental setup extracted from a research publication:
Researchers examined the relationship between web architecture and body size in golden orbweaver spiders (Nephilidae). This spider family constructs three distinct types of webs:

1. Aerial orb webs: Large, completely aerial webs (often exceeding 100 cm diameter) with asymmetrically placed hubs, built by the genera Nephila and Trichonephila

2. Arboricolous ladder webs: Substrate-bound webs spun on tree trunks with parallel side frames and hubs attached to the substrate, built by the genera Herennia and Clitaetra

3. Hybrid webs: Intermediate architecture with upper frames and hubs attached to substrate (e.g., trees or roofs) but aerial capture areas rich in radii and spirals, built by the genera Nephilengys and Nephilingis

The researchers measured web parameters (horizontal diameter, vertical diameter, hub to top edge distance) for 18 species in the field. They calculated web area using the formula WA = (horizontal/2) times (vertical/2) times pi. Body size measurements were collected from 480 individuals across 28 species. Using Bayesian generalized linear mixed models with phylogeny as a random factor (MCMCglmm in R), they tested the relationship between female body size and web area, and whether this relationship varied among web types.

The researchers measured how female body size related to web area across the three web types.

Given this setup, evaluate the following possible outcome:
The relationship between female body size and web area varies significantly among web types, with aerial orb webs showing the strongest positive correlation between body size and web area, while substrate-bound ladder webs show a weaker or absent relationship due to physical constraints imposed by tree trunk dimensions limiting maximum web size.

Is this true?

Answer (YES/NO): NO